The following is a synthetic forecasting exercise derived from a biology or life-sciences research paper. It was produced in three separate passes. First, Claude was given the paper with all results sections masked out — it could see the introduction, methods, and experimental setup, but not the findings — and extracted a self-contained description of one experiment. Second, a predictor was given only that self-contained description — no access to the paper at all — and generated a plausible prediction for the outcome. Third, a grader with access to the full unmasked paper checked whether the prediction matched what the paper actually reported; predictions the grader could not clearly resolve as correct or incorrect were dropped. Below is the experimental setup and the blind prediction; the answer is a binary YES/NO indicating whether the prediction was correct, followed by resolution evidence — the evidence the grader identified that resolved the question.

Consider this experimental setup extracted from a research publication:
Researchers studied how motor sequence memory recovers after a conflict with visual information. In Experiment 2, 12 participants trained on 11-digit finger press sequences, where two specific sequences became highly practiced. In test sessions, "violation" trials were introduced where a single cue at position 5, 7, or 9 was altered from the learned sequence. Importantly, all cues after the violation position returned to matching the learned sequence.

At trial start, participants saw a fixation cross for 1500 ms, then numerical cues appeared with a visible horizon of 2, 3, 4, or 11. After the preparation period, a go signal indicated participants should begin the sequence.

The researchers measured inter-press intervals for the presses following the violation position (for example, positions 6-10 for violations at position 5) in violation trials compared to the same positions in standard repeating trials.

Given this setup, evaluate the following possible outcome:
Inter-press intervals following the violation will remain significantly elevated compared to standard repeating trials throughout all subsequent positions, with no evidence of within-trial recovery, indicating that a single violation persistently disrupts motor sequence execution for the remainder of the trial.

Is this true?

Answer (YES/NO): NO